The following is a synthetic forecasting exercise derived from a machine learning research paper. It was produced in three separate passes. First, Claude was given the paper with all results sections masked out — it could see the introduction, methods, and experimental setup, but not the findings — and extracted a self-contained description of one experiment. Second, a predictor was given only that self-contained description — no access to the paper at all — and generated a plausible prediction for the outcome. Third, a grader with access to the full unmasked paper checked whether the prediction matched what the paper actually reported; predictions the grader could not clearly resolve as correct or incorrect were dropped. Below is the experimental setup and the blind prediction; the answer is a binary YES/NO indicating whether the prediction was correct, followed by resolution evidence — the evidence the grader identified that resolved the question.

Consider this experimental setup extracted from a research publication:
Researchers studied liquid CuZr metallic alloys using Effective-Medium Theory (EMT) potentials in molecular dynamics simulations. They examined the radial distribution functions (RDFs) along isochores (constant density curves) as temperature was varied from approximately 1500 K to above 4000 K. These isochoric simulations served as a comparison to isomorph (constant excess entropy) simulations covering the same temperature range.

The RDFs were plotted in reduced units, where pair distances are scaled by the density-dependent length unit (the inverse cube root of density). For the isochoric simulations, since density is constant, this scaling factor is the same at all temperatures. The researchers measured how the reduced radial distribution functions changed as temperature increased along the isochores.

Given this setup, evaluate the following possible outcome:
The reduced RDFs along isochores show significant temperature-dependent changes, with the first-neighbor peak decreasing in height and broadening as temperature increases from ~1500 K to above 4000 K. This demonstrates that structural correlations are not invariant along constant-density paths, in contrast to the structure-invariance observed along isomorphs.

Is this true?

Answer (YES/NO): YES